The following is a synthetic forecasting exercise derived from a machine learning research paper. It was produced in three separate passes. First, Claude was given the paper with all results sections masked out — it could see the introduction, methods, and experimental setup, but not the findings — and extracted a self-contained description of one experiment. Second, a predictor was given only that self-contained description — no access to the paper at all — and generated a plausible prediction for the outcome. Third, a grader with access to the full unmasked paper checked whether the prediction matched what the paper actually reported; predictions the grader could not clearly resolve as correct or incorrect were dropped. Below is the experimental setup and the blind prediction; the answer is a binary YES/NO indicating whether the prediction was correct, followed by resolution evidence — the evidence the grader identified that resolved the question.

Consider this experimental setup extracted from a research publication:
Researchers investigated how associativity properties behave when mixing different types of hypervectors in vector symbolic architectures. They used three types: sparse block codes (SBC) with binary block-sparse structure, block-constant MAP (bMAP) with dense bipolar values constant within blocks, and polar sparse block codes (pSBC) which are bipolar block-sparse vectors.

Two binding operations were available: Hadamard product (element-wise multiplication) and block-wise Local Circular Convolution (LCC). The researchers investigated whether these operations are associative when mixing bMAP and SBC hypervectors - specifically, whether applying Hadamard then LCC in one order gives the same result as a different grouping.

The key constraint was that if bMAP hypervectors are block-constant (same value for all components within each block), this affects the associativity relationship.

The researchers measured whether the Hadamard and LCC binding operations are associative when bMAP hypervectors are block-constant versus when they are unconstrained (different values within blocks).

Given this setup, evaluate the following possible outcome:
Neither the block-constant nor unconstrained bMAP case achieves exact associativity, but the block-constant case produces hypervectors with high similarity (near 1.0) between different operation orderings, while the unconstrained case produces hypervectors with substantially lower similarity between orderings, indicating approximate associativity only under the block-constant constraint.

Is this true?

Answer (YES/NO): NO